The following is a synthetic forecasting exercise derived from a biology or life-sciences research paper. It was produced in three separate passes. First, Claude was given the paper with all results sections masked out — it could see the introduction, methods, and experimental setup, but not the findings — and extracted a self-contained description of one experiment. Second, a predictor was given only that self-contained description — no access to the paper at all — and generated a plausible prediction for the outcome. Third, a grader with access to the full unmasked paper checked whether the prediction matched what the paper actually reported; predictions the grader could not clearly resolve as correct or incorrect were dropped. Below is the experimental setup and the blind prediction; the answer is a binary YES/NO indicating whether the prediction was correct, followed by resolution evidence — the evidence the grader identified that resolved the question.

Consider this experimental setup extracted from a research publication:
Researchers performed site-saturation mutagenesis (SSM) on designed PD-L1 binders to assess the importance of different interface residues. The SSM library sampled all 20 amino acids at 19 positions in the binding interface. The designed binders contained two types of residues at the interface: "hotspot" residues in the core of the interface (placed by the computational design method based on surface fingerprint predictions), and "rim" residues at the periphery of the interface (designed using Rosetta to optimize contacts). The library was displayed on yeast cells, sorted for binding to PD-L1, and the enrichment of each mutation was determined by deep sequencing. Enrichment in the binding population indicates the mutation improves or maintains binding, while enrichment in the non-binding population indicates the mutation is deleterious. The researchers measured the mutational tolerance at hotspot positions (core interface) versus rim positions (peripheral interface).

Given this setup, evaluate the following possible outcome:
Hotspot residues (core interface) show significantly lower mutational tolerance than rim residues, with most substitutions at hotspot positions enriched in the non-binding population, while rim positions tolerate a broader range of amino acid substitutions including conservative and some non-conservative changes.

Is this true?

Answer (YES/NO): YES